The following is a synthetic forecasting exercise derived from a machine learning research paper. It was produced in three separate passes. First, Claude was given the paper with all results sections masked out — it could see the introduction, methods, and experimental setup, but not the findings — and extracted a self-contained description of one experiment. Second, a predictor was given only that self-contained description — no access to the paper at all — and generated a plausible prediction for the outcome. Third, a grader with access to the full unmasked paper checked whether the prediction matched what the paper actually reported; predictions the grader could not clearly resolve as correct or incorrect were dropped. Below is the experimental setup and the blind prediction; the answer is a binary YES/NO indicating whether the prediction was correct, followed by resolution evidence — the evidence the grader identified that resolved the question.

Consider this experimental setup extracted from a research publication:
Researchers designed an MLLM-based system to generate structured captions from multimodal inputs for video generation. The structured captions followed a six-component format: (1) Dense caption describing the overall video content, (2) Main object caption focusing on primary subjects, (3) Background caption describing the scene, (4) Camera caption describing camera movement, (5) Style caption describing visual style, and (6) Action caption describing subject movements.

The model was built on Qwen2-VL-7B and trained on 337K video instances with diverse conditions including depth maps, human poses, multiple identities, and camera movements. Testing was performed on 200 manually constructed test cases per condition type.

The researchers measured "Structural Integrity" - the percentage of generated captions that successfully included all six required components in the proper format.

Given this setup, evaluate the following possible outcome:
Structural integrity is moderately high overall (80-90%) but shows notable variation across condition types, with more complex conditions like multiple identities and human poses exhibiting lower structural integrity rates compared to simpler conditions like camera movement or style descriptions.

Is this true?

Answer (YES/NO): NO